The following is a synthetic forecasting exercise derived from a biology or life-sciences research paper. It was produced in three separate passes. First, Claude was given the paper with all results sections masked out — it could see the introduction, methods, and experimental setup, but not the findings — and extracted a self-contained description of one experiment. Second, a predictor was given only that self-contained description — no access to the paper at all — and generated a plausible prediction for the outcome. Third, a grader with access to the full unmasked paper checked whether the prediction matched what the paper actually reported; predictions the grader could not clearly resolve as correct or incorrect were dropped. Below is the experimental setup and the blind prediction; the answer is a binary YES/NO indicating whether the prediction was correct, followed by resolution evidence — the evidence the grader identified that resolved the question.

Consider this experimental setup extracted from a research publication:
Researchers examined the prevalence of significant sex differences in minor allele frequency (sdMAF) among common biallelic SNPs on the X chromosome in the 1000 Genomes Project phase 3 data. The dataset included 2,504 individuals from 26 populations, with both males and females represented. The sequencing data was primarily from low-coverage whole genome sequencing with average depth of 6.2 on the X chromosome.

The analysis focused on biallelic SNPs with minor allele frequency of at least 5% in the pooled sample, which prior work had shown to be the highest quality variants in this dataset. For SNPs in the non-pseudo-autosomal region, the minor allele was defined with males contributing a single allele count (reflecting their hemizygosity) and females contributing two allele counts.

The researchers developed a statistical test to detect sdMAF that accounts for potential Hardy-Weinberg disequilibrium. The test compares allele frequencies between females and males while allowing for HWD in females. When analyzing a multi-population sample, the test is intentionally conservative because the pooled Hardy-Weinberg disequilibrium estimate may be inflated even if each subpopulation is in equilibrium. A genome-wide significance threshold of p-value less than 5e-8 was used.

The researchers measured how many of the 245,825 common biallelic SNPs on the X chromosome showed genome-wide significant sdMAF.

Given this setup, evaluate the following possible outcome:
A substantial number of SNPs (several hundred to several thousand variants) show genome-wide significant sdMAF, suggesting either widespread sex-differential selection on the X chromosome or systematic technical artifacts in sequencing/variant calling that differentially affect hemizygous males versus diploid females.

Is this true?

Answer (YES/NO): YES